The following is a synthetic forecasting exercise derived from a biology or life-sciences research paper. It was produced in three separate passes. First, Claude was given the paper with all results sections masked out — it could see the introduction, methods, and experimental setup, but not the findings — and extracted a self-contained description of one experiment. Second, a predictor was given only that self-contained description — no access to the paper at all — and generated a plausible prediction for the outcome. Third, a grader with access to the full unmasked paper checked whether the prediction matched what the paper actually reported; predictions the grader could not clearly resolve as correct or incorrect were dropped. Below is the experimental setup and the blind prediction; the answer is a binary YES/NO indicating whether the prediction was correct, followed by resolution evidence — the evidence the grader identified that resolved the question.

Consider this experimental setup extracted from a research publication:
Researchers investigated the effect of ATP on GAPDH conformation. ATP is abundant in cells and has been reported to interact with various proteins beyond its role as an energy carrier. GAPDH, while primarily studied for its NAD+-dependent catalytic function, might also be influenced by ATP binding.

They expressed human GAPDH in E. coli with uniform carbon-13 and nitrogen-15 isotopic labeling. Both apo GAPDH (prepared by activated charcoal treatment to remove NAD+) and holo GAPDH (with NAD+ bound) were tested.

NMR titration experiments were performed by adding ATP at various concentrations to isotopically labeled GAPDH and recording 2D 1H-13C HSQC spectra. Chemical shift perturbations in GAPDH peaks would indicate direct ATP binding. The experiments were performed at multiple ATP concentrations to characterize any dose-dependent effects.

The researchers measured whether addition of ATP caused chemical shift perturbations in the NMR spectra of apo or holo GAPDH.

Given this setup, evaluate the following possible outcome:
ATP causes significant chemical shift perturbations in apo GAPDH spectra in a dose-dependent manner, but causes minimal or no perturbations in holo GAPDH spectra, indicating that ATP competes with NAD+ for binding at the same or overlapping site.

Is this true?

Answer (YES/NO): NO